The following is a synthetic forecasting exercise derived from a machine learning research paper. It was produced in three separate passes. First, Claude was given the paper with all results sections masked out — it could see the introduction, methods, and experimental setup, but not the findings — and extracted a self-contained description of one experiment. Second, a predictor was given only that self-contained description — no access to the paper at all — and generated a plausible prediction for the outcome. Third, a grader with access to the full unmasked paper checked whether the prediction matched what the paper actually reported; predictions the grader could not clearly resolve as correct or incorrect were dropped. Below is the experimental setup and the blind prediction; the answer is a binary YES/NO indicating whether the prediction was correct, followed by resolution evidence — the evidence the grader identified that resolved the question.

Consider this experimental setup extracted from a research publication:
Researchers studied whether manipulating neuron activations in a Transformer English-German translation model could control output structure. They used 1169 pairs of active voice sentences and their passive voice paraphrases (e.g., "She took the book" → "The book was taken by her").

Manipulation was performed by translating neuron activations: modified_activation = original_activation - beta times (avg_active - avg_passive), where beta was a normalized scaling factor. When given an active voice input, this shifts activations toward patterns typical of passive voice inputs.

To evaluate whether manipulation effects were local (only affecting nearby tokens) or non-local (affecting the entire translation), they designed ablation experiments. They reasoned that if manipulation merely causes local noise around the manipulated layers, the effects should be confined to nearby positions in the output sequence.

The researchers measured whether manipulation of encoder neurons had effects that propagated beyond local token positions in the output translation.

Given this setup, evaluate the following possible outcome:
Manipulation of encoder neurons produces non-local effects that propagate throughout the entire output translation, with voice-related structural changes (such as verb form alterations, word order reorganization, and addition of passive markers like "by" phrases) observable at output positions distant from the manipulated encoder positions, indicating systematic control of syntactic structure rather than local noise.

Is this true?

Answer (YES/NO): YES